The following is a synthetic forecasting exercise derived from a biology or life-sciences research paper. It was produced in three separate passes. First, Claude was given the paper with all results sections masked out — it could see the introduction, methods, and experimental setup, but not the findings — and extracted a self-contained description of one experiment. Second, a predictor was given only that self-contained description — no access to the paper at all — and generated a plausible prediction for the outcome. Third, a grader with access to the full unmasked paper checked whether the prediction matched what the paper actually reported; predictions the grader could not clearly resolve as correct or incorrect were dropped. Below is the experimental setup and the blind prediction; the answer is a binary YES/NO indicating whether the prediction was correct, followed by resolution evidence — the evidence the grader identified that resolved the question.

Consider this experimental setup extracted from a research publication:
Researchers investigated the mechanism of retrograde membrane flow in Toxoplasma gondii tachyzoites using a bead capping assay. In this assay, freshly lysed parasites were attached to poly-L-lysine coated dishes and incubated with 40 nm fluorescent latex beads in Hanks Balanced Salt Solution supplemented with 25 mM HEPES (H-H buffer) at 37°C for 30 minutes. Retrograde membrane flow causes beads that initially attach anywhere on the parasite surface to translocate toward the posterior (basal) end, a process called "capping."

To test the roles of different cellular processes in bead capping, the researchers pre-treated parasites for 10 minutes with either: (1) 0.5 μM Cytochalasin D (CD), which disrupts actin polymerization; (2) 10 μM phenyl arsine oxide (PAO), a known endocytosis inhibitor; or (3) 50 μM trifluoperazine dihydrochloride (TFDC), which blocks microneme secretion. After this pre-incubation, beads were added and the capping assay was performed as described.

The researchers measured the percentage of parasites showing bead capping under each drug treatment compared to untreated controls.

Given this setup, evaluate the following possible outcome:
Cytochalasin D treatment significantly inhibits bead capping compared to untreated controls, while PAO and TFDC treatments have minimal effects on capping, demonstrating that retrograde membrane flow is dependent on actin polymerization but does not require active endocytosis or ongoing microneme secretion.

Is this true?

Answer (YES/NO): NO